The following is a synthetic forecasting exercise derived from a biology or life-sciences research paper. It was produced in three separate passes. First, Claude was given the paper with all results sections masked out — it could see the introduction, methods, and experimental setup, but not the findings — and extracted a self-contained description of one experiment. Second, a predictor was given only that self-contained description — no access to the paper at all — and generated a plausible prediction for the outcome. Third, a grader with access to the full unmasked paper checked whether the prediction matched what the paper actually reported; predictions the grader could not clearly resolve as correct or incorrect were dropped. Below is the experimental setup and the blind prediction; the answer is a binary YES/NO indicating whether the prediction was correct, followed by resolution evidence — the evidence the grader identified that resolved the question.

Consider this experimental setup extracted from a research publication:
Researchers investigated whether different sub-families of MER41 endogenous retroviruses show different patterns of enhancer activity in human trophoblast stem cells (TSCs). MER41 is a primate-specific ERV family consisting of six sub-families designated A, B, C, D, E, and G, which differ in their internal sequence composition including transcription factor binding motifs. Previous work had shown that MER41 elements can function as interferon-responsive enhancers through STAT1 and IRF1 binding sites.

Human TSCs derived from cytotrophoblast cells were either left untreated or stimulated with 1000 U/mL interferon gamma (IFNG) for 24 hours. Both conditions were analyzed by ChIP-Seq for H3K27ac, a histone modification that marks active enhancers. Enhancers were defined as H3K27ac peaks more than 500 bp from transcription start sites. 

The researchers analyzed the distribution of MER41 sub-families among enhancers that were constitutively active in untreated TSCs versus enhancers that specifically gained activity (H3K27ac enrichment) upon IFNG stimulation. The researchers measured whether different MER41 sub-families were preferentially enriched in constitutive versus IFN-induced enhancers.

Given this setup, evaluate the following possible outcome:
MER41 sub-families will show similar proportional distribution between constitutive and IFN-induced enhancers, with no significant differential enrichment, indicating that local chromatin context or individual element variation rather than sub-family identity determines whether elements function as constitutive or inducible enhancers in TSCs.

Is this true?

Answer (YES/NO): NO